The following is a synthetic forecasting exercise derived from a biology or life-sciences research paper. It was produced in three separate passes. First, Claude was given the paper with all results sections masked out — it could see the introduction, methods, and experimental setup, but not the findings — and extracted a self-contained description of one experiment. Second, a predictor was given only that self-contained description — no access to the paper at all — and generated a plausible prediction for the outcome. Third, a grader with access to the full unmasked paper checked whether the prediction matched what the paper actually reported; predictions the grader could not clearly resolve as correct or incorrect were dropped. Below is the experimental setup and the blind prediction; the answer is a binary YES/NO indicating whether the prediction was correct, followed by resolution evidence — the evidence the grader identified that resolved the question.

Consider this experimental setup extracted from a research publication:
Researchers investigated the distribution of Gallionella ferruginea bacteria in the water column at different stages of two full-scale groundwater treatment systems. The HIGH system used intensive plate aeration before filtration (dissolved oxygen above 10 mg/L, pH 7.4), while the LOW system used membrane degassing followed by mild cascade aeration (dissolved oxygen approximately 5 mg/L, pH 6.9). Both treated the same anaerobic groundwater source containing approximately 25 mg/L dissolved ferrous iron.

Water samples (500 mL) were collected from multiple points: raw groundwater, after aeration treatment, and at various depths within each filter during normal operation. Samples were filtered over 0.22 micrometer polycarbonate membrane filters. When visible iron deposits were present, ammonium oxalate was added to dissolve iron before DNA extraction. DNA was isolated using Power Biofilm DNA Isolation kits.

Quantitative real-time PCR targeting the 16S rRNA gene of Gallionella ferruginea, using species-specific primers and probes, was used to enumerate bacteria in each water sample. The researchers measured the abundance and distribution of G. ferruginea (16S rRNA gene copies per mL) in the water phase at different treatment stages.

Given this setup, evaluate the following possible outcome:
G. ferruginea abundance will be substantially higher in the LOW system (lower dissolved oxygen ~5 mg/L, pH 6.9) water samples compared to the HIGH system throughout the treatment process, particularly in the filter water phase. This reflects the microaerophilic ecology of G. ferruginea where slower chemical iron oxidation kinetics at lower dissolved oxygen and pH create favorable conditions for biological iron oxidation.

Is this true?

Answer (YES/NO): YES